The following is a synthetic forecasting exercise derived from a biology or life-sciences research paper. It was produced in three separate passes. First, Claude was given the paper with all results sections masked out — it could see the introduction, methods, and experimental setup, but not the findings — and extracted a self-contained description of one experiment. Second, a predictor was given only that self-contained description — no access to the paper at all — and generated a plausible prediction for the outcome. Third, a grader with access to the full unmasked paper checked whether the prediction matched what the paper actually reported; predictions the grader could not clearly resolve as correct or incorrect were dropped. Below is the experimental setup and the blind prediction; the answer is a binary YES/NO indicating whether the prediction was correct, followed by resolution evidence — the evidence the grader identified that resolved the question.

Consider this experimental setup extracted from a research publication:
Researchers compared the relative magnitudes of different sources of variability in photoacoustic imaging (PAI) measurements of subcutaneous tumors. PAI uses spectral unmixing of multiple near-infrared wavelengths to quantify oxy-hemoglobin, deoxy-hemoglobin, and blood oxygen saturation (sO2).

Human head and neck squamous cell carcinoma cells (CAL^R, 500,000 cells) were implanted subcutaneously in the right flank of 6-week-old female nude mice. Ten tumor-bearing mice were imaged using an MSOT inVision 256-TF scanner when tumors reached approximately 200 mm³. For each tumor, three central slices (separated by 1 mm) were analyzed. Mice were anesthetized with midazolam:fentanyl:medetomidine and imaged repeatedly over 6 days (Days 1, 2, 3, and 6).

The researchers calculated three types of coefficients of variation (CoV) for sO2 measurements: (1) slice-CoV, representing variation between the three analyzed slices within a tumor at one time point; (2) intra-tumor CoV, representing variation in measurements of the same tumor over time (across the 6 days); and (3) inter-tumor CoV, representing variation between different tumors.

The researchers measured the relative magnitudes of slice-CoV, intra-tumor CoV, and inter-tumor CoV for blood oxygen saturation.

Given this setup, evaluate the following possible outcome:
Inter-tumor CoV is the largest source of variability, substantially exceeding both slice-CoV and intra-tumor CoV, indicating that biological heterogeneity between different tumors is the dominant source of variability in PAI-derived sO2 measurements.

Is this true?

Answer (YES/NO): NO